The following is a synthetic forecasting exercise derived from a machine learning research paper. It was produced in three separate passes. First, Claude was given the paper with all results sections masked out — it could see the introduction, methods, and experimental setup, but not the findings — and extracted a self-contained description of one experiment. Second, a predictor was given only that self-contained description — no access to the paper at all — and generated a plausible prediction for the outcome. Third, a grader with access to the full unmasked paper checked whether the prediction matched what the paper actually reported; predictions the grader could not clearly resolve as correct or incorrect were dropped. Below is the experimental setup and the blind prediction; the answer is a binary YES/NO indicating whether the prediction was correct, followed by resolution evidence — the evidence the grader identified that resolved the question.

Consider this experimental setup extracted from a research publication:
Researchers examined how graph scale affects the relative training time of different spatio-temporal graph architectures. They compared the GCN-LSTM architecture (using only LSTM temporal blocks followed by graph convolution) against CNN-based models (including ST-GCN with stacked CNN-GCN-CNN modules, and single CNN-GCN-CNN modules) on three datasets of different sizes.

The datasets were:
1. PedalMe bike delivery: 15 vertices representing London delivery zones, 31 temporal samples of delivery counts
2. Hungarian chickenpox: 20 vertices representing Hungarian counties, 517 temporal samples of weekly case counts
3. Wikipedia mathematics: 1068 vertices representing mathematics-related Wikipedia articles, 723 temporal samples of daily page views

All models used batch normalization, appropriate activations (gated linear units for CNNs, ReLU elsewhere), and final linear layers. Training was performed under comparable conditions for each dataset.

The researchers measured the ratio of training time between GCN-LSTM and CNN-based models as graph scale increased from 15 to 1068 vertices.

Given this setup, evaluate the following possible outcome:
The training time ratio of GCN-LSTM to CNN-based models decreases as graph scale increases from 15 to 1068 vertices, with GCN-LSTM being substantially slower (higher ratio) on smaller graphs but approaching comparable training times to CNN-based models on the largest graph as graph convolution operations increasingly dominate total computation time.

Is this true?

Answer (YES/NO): NO